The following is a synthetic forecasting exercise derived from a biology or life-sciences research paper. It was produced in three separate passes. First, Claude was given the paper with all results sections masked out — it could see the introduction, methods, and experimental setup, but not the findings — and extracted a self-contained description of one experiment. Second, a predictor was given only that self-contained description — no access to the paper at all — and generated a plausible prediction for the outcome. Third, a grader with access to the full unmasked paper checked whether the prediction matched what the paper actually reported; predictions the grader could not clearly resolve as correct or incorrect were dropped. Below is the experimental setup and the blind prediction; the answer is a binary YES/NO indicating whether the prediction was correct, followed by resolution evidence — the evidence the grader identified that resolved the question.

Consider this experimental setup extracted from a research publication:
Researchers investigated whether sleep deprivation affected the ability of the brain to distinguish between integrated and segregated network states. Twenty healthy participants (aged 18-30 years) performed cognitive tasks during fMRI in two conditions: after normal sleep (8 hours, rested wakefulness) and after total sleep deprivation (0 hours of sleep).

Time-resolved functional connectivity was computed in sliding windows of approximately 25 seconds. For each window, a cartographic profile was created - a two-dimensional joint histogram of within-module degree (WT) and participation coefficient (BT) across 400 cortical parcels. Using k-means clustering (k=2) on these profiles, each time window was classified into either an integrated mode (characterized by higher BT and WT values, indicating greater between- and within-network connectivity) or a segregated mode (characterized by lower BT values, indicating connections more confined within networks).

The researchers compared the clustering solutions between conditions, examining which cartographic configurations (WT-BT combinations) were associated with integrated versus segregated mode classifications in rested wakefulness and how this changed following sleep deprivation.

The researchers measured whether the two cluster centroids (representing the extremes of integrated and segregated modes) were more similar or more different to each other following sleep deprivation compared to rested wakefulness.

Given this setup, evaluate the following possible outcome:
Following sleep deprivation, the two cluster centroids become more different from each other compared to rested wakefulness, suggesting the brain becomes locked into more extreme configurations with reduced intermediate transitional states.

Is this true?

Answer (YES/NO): NO